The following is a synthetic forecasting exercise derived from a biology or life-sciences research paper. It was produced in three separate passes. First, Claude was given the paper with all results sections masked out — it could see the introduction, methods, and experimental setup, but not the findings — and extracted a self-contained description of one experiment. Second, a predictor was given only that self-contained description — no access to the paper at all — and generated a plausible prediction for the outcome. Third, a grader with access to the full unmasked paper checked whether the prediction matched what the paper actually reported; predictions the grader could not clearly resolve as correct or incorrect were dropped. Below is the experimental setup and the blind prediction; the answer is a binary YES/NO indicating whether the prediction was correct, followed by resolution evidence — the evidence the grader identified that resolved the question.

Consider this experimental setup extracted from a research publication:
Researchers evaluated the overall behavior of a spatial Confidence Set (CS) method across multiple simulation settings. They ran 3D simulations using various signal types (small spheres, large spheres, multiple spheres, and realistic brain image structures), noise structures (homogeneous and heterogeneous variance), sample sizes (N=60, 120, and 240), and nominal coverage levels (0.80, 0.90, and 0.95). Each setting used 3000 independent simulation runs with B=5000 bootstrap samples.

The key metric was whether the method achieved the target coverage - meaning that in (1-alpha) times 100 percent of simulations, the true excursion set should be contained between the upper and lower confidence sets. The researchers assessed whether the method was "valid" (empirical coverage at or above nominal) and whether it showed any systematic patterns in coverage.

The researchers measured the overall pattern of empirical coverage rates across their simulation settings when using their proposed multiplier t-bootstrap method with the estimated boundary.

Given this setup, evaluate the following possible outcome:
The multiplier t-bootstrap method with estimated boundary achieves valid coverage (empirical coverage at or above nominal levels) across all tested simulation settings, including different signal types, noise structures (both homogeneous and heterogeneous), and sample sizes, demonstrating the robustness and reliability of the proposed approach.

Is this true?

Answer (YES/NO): YES